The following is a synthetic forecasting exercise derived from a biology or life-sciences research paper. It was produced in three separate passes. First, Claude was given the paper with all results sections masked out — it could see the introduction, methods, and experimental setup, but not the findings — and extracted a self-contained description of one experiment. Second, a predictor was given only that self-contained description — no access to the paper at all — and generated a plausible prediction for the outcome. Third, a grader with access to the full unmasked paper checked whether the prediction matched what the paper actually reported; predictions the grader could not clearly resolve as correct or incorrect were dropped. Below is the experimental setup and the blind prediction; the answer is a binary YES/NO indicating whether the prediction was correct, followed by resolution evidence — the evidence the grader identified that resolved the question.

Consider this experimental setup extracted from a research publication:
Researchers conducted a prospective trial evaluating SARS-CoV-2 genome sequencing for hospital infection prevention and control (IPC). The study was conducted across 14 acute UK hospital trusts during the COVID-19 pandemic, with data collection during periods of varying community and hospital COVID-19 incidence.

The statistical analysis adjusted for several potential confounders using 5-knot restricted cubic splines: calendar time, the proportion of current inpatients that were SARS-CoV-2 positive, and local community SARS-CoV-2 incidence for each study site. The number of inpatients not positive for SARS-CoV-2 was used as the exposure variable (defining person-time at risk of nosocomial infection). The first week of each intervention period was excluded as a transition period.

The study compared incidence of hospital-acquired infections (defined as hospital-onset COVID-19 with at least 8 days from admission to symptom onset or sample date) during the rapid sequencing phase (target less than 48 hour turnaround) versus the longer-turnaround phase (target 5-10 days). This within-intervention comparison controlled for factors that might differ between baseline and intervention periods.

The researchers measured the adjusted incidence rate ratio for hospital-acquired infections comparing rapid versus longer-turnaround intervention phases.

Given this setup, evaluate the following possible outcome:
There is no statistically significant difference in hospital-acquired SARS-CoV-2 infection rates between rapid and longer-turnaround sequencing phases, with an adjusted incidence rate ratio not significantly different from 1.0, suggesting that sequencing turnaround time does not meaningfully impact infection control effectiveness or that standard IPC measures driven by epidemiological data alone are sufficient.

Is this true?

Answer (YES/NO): YES